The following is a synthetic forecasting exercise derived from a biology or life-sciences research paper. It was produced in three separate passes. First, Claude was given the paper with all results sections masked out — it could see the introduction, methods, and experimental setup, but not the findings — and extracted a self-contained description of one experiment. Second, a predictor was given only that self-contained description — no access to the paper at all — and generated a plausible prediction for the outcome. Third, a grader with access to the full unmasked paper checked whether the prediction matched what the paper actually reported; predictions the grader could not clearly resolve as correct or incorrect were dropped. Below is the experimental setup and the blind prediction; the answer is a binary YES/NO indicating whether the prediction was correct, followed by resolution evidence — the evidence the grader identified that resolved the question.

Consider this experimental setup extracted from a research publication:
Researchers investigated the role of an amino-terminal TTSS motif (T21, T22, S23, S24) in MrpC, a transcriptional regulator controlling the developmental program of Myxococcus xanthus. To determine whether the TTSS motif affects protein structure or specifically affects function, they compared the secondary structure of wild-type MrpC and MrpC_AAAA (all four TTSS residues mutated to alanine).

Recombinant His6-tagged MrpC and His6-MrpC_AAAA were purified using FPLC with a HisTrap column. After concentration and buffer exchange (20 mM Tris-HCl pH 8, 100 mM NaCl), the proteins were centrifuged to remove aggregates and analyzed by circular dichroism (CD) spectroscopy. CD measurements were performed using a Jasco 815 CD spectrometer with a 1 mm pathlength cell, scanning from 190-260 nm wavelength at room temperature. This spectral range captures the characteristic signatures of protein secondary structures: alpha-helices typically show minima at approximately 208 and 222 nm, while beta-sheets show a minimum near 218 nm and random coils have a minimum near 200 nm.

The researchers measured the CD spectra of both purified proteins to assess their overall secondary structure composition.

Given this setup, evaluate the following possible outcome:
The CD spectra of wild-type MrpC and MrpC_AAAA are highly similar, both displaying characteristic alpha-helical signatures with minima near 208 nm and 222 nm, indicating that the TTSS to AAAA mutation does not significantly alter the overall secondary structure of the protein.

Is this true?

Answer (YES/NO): YES